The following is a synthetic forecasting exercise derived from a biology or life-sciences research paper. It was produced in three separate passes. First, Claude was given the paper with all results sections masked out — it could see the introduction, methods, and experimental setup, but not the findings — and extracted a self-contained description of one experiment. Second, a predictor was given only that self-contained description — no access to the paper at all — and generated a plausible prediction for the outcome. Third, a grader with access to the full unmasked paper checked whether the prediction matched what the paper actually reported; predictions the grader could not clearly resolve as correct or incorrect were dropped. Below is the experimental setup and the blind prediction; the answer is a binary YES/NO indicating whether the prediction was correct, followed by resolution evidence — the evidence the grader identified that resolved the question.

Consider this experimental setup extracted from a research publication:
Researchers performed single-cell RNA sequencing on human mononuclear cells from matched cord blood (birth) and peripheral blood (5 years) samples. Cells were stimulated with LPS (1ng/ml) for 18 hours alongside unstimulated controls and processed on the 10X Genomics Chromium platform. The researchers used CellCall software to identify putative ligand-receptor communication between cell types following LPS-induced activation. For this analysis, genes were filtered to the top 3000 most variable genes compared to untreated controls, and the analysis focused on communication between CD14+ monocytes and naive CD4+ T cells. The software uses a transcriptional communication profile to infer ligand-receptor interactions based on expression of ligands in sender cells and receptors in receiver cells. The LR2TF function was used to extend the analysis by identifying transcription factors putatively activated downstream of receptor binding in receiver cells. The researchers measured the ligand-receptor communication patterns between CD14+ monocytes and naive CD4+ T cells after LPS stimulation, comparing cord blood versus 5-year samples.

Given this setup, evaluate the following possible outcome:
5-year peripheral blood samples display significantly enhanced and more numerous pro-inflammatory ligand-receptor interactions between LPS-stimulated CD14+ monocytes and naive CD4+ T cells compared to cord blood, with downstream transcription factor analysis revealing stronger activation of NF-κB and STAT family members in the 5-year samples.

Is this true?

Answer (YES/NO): NO